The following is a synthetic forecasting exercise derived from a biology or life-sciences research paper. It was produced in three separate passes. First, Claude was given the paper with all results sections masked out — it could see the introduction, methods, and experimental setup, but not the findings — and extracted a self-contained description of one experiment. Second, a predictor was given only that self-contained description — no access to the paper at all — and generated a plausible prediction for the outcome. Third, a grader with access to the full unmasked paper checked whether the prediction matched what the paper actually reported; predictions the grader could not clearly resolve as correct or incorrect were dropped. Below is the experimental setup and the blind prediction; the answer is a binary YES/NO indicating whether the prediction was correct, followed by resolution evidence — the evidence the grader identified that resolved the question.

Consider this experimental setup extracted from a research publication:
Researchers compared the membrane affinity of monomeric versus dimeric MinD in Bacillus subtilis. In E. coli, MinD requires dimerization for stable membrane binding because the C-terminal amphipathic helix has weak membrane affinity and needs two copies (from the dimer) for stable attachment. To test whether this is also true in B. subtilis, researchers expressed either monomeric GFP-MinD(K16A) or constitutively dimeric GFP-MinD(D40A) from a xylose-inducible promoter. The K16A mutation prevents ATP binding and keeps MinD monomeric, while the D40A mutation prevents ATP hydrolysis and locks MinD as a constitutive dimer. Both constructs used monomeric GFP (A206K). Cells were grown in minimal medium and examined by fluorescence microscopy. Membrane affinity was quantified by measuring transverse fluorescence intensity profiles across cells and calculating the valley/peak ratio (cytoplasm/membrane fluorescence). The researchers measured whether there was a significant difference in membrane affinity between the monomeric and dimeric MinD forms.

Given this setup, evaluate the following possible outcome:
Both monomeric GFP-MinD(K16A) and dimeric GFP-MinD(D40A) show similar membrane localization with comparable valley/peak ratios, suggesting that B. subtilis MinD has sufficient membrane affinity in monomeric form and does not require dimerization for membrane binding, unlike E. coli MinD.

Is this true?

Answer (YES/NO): YES